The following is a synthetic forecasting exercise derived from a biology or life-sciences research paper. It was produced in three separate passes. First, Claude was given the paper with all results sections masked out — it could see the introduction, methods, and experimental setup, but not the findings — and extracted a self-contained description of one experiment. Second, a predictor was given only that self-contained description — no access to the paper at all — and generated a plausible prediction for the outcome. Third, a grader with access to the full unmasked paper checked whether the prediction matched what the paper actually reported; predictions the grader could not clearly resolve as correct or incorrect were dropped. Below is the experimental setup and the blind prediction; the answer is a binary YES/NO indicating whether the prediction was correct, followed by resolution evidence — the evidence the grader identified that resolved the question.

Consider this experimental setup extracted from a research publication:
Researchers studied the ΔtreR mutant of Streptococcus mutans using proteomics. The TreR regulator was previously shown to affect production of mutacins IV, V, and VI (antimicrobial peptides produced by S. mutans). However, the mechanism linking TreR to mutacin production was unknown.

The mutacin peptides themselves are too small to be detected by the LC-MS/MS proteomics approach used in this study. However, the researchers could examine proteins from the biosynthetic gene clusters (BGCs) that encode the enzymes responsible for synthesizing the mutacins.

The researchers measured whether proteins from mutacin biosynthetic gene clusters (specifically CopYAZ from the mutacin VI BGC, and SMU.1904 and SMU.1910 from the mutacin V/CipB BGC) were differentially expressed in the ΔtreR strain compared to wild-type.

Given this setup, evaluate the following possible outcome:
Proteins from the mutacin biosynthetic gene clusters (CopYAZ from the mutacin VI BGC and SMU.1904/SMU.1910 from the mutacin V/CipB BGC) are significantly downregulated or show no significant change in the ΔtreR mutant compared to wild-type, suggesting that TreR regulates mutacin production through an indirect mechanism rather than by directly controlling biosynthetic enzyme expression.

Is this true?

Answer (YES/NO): YES